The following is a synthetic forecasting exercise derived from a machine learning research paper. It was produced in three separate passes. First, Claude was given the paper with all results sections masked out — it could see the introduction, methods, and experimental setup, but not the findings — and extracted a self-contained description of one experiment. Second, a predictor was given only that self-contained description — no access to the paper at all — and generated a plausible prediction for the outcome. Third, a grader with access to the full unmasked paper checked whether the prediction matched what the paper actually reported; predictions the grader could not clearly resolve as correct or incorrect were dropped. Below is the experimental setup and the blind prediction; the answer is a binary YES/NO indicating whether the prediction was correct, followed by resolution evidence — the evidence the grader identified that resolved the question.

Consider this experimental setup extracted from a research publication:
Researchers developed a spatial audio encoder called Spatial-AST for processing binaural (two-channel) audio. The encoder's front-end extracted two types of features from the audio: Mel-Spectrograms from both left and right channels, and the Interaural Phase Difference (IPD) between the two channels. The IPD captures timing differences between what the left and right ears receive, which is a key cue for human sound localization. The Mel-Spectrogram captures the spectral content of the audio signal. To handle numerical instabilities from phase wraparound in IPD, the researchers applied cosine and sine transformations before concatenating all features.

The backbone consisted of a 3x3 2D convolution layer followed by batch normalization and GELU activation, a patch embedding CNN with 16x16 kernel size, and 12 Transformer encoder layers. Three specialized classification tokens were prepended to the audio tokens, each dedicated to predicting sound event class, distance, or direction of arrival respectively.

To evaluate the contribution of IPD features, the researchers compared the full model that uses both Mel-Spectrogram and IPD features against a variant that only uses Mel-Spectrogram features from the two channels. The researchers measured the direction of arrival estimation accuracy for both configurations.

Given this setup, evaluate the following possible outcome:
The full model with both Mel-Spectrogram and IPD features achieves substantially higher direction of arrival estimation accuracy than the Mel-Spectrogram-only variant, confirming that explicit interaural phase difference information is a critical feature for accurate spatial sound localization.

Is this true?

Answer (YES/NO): YES